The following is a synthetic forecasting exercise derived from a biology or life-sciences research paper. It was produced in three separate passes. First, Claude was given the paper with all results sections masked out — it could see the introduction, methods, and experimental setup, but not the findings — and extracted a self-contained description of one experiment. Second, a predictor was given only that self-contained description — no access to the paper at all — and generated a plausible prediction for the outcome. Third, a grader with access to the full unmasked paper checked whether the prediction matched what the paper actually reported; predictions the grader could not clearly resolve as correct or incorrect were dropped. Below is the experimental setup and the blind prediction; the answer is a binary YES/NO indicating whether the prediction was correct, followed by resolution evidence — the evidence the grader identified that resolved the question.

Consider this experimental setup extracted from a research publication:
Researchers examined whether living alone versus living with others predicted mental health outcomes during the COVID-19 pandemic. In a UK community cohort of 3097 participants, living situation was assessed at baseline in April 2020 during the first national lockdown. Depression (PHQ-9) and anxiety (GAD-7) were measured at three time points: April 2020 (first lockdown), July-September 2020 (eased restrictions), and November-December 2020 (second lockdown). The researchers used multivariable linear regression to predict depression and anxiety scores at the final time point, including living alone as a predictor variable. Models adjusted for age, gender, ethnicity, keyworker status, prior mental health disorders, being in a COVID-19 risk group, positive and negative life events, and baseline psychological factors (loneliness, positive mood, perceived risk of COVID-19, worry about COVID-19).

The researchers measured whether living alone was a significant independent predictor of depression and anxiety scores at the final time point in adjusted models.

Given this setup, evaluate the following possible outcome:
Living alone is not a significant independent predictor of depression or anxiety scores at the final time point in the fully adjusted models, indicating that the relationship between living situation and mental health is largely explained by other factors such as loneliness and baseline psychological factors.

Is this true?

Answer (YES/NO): NO